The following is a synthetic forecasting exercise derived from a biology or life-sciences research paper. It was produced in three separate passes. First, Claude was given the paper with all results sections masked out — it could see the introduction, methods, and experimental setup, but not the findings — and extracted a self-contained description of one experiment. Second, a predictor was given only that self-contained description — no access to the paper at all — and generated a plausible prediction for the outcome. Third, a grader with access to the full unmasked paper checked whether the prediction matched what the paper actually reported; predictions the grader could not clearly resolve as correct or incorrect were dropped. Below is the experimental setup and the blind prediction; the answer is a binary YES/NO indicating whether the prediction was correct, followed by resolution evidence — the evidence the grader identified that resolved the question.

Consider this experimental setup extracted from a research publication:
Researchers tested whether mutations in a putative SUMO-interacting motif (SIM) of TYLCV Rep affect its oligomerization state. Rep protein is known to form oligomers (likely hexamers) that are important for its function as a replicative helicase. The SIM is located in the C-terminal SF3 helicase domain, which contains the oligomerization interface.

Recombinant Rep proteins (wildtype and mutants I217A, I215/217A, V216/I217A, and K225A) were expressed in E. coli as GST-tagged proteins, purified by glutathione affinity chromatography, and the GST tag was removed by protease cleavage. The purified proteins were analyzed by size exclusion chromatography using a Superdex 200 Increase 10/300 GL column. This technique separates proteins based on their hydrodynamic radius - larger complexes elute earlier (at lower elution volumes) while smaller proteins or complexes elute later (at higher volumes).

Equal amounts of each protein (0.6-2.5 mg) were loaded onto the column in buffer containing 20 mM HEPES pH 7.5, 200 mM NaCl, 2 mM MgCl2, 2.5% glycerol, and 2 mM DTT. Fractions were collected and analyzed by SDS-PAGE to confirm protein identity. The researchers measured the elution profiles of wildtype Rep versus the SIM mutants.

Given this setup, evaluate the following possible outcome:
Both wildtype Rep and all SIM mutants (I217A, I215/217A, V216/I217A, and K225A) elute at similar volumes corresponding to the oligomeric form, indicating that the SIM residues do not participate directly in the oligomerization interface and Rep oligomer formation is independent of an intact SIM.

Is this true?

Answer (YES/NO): NO